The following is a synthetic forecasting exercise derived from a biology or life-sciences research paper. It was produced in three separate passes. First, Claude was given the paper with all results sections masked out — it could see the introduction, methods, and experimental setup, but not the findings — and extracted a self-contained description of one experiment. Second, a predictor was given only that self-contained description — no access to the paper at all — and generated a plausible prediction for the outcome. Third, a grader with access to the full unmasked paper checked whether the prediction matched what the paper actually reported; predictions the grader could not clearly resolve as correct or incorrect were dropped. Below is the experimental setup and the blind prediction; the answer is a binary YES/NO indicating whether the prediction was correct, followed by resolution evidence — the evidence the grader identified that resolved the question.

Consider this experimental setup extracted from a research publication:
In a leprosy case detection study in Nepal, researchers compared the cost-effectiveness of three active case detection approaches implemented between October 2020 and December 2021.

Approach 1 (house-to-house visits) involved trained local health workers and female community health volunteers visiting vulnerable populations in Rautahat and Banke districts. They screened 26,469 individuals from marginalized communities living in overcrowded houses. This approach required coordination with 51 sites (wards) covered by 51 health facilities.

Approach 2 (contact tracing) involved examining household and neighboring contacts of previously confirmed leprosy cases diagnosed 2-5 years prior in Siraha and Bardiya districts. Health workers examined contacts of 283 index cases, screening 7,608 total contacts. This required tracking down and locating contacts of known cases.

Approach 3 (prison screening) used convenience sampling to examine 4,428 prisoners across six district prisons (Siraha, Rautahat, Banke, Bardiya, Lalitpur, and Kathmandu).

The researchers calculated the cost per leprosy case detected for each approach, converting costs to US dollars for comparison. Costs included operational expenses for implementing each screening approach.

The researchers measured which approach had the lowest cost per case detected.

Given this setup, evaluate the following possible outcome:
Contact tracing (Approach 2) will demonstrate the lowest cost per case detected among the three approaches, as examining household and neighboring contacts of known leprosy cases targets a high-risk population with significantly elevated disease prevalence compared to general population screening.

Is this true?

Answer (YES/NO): NO